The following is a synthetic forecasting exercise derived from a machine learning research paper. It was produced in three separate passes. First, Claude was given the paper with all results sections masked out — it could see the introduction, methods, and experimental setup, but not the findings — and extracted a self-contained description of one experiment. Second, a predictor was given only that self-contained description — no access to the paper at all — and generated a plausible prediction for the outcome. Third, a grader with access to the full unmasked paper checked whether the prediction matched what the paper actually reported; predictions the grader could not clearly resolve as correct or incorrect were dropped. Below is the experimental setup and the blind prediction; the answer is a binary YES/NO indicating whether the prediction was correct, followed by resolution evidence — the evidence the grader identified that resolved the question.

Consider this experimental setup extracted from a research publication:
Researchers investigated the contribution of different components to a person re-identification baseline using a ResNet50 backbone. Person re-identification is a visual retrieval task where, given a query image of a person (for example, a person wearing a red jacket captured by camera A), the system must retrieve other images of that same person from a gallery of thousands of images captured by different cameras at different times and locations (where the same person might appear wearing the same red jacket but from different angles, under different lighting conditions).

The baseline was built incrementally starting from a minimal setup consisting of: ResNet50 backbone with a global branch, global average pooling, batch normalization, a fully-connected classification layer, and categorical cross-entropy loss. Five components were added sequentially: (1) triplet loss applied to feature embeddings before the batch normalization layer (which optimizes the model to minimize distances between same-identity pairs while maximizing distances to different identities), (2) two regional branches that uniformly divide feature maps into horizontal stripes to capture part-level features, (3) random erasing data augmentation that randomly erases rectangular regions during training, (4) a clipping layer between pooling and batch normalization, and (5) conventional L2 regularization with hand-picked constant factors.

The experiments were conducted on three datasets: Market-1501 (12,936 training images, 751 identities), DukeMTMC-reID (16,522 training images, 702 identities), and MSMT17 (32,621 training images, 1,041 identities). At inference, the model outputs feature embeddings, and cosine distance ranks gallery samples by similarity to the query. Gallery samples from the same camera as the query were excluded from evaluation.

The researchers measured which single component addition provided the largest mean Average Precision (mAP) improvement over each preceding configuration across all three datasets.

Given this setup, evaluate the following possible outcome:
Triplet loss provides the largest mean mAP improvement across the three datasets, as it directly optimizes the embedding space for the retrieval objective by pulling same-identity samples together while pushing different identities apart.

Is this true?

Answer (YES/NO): YES